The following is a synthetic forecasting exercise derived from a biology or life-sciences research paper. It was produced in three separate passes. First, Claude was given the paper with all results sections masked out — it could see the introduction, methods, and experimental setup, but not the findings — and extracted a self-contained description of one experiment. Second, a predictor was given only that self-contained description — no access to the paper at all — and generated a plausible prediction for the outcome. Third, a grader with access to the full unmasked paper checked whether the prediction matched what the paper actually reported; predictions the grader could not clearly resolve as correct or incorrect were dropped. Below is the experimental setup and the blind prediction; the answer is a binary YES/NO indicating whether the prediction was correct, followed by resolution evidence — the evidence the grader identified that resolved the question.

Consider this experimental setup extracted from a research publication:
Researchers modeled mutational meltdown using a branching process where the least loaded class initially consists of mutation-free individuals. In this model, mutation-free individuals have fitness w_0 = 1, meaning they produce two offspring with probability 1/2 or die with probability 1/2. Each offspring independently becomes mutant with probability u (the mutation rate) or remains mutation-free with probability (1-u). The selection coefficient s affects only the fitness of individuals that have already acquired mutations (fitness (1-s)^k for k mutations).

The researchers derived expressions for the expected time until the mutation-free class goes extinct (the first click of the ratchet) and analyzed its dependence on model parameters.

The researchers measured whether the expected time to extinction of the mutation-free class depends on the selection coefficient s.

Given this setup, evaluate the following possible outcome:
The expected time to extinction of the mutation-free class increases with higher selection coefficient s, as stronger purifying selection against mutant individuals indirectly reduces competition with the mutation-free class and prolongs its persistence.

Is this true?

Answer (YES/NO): NO